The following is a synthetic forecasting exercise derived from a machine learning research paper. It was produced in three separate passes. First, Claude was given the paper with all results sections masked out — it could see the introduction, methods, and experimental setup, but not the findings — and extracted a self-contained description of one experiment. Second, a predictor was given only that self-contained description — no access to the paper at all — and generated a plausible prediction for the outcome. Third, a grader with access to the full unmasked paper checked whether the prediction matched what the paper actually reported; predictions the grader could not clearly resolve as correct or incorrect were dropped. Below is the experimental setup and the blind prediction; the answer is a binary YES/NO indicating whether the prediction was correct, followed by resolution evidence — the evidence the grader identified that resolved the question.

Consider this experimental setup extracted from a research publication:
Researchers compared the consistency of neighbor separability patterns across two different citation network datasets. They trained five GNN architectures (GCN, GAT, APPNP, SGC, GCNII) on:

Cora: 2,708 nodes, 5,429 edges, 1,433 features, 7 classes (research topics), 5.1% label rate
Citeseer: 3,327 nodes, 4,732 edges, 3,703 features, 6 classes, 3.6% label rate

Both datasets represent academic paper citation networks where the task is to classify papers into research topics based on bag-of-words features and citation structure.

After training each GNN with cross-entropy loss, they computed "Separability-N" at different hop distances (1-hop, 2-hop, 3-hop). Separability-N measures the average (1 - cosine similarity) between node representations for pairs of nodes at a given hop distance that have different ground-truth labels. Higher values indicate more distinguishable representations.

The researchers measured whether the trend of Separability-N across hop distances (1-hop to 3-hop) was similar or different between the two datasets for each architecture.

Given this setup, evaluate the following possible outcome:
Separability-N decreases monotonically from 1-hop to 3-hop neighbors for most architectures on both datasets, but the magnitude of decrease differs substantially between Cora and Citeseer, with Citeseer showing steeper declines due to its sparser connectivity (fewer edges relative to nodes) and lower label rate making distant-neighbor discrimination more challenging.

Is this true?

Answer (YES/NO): NO